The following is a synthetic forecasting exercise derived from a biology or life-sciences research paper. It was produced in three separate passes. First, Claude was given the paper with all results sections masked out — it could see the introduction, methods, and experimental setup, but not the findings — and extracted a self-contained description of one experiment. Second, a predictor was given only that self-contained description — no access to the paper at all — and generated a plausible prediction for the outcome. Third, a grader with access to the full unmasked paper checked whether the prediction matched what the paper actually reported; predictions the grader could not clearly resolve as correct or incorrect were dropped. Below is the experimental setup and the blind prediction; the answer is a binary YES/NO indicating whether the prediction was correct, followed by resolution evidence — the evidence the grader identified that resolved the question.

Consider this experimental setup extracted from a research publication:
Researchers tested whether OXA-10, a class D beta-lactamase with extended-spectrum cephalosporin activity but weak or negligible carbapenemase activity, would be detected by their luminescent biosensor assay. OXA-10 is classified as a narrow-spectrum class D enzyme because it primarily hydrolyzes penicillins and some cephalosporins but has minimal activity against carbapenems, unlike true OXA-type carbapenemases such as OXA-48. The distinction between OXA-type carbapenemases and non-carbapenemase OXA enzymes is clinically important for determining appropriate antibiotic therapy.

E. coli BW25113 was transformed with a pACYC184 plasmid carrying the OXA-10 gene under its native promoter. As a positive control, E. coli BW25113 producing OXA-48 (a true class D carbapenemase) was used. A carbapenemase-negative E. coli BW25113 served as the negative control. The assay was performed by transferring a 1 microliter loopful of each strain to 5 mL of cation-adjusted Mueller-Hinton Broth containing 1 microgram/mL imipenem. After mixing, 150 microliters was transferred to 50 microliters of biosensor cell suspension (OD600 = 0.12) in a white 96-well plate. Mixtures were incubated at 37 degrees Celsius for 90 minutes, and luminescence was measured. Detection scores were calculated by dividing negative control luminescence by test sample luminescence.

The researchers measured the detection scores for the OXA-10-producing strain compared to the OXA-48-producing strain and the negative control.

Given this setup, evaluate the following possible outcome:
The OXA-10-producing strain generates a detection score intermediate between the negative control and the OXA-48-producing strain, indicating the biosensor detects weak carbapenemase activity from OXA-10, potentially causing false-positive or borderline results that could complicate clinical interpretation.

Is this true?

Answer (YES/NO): NO